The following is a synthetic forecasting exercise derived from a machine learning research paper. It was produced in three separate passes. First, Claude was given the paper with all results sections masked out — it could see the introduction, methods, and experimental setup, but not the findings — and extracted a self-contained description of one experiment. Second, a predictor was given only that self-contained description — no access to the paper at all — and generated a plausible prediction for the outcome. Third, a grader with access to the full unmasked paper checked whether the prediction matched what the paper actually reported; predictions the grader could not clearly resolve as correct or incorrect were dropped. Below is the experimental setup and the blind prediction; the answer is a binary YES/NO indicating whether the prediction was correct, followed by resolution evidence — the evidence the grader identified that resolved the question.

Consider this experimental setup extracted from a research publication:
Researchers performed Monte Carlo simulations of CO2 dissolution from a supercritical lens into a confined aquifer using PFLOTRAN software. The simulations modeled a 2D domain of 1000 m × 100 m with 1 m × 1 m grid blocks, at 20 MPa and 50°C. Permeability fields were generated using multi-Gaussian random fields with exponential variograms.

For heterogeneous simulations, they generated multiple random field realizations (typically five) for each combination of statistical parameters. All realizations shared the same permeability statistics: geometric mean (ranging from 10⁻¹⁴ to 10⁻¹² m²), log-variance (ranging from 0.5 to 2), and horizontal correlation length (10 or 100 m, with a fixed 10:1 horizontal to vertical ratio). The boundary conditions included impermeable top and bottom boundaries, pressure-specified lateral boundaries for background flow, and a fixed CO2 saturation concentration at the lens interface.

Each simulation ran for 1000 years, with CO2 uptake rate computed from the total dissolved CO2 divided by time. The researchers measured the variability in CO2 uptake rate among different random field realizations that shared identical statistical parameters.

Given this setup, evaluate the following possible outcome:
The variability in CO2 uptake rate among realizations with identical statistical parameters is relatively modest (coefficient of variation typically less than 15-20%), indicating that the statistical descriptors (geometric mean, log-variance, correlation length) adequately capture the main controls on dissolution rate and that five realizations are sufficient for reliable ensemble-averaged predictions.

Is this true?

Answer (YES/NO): NO